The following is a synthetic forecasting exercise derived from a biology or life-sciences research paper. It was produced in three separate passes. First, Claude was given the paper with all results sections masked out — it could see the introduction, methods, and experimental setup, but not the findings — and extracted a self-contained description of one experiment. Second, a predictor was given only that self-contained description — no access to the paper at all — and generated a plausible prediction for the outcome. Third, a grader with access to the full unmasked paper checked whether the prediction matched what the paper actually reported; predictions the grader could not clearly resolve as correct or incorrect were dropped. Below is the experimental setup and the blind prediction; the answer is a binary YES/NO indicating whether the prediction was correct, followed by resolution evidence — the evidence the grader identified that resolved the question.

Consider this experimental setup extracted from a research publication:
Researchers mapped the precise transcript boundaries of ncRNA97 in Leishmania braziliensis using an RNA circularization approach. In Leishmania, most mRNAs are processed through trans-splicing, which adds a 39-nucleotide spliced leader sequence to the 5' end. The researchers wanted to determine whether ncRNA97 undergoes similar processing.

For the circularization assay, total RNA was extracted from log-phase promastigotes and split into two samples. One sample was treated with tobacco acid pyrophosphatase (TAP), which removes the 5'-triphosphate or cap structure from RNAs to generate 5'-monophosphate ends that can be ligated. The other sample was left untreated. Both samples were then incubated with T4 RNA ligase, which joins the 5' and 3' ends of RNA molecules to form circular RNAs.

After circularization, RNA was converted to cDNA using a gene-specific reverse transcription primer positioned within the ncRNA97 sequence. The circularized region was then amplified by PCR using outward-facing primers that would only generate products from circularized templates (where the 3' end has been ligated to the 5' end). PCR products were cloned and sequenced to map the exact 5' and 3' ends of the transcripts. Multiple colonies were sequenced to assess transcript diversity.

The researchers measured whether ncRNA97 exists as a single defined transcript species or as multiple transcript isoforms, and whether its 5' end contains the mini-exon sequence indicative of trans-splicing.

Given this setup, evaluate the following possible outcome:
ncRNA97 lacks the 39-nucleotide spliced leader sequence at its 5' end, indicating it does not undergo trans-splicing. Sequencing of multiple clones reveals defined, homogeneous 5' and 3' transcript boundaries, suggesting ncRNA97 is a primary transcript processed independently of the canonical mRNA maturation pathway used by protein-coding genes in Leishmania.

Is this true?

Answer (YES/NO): NO